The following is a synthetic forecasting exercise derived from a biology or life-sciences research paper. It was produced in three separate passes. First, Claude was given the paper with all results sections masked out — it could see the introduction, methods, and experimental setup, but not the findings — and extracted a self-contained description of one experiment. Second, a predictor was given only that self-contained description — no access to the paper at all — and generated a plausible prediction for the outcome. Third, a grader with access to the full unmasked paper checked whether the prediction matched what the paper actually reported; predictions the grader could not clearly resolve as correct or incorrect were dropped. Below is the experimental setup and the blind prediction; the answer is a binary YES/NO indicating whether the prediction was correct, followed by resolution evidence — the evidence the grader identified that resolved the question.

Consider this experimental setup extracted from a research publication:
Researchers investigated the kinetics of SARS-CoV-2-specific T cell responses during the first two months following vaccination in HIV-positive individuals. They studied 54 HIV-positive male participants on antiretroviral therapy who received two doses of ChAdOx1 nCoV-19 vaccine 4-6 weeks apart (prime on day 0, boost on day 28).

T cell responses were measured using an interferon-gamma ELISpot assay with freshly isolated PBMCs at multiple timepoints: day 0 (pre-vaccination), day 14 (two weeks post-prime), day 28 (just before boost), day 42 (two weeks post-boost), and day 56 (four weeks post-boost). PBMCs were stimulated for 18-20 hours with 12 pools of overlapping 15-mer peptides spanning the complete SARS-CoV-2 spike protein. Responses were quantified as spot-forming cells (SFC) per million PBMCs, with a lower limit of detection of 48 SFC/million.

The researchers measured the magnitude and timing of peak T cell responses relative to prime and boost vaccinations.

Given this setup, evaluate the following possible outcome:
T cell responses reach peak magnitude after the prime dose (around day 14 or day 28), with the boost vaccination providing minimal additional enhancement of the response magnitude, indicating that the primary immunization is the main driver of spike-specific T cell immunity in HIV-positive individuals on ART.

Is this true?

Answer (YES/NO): YES